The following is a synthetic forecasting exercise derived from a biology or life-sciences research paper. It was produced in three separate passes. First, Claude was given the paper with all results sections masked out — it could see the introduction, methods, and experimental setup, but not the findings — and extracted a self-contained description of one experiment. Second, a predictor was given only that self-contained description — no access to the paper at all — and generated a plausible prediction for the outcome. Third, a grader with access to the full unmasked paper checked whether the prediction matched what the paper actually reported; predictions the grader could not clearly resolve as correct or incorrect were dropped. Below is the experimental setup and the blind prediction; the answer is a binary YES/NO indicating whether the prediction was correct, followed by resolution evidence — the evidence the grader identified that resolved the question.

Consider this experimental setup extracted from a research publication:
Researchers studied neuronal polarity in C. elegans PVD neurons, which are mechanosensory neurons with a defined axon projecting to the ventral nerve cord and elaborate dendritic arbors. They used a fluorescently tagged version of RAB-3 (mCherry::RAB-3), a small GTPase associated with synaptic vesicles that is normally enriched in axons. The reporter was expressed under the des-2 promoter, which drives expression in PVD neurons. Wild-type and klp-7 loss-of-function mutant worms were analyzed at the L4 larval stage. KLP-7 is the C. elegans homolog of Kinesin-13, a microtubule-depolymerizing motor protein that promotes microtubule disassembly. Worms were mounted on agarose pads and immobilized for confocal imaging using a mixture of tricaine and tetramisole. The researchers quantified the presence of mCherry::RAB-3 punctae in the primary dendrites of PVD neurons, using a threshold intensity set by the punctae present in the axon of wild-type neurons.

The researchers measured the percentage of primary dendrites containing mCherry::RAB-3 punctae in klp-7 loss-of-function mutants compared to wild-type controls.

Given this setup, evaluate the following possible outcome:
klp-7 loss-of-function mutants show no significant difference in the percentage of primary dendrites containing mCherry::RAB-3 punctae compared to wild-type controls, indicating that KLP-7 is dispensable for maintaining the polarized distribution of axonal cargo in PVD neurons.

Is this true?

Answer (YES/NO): NO